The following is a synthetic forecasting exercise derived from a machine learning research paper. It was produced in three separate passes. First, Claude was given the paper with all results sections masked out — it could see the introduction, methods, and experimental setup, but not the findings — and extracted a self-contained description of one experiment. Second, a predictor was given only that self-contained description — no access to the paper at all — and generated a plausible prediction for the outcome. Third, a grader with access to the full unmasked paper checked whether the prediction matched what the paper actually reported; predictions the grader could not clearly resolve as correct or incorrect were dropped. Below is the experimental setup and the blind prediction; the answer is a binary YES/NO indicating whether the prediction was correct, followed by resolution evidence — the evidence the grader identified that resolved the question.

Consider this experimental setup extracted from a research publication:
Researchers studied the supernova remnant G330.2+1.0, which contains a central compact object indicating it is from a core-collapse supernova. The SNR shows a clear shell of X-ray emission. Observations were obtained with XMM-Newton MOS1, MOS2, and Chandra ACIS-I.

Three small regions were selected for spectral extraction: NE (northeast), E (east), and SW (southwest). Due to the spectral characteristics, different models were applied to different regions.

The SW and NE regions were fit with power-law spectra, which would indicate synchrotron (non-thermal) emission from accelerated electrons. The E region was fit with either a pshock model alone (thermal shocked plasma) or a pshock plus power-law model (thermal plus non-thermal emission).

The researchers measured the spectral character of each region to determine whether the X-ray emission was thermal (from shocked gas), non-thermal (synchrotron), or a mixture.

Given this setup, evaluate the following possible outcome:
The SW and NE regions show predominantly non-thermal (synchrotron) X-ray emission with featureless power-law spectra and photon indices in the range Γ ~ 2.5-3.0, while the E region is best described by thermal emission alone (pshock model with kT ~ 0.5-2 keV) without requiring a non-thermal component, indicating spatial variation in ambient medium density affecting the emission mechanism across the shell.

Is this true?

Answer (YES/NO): NO